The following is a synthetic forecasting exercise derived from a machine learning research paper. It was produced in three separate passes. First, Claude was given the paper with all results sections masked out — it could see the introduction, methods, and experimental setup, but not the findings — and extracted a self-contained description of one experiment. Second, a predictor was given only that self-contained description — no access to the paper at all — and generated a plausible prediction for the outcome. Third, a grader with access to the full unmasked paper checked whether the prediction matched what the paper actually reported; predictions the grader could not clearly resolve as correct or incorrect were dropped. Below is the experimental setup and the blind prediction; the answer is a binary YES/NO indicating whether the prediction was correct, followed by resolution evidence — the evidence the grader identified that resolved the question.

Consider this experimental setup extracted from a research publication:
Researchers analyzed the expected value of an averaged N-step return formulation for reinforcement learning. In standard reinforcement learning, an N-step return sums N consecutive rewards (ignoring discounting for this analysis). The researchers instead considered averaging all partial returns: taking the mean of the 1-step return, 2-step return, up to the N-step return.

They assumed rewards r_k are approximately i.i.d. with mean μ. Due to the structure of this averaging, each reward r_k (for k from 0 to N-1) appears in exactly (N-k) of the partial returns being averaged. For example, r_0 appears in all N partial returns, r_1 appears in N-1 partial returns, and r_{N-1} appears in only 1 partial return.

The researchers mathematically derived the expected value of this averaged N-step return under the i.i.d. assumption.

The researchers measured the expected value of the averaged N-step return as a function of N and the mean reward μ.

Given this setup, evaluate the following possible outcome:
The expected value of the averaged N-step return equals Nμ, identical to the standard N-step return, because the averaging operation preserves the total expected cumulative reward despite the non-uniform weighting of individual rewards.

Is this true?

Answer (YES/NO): NO